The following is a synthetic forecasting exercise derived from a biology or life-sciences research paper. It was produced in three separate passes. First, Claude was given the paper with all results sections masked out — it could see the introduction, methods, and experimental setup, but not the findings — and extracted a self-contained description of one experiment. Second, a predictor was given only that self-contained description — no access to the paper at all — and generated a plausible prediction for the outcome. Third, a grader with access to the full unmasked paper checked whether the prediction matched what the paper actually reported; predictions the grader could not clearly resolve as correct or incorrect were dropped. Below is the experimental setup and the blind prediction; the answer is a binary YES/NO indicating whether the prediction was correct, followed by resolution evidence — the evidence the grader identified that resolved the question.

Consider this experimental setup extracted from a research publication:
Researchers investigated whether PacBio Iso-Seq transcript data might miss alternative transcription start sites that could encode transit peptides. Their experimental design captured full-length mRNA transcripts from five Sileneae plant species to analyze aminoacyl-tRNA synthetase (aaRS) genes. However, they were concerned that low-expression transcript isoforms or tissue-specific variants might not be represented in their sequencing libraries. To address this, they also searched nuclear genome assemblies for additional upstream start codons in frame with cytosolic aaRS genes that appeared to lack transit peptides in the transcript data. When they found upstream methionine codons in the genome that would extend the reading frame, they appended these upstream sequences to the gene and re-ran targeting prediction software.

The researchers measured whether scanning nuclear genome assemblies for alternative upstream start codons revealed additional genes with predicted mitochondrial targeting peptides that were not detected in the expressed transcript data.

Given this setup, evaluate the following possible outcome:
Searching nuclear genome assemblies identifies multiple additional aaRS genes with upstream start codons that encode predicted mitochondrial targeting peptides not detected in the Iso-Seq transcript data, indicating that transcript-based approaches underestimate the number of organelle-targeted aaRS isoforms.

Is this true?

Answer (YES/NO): NO